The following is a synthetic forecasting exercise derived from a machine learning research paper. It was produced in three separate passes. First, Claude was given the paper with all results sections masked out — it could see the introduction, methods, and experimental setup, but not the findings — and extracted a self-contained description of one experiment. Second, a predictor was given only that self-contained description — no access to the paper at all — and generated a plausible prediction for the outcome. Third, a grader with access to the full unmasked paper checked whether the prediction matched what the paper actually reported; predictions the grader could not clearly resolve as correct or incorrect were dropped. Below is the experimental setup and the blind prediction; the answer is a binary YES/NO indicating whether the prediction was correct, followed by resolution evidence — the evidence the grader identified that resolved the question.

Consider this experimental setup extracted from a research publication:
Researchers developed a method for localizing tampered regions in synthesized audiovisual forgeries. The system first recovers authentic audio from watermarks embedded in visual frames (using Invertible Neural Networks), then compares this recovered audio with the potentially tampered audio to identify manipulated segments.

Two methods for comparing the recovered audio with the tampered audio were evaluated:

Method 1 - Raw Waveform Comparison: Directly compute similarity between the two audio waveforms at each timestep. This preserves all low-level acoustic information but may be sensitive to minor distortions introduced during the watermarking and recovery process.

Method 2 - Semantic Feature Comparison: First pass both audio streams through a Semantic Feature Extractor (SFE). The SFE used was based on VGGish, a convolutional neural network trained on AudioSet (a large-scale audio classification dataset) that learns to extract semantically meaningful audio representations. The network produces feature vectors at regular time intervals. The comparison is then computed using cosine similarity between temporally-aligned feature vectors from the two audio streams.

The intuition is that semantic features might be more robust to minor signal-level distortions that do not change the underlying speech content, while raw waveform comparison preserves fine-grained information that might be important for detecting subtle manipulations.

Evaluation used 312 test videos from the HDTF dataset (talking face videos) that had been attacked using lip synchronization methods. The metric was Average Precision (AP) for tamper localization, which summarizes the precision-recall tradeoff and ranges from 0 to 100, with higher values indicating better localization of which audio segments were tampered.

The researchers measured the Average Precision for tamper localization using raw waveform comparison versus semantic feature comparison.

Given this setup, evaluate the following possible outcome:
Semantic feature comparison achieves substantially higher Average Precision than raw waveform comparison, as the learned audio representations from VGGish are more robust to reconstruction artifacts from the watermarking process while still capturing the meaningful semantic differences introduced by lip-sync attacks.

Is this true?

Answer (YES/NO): YES